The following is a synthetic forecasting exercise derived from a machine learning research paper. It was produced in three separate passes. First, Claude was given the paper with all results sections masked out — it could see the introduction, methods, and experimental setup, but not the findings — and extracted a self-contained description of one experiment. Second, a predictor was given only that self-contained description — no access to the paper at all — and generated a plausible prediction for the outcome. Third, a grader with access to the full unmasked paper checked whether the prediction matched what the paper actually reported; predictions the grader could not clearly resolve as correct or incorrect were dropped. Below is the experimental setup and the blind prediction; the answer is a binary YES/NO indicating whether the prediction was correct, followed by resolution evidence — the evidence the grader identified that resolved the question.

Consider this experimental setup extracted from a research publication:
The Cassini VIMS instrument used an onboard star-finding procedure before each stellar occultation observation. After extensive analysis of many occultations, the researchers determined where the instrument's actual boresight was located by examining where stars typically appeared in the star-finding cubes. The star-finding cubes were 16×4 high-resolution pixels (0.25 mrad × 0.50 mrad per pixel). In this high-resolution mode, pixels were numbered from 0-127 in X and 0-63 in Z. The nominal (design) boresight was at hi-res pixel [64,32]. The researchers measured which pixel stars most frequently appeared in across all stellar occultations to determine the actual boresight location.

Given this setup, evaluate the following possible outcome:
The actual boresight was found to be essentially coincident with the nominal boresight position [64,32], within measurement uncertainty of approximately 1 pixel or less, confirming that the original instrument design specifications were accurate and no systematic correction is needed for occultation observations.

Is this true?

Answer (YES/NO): NO